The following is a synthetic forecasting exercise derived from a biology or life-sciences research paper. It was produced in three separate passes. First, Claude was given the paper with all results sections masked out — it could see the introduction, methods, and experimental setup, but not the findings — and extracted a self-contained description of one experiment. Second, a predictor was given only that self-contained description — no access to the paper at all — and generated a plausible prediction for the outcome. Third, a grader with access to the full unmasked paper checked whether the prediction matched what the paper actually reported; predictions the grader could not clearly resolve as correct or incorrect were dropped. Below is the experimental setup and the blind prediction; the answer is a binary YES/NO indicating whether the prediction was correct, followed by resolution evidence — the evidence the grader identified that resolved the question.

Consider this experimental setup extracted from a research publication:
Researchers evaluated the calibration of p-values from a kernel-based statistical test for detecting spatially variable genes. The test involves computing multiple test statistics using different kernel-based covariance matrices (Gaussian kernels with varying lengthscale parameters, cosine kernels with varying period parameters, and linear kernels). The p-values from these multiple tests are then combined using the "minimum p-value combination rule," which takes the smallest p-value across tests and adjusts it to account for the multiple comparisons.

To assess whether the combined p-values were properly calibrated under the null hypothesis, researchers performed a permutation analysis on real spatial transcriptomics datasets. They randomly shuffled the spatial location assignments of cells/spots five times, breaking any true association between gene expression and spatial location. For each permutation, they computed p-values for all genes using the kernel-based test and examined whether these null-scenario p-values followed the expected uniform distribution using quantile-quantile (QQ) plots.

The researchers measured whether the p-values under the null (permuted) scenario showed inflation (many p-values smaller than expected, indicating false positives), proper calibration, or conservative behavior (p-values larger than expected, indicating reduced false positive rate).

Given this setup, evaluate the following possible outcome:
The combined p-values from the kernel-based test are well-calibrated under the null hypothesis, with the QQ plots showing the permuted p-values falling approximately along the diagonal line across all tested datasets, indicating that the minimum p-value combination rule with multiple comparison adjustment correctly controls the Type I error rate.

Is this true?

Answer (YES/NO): NO